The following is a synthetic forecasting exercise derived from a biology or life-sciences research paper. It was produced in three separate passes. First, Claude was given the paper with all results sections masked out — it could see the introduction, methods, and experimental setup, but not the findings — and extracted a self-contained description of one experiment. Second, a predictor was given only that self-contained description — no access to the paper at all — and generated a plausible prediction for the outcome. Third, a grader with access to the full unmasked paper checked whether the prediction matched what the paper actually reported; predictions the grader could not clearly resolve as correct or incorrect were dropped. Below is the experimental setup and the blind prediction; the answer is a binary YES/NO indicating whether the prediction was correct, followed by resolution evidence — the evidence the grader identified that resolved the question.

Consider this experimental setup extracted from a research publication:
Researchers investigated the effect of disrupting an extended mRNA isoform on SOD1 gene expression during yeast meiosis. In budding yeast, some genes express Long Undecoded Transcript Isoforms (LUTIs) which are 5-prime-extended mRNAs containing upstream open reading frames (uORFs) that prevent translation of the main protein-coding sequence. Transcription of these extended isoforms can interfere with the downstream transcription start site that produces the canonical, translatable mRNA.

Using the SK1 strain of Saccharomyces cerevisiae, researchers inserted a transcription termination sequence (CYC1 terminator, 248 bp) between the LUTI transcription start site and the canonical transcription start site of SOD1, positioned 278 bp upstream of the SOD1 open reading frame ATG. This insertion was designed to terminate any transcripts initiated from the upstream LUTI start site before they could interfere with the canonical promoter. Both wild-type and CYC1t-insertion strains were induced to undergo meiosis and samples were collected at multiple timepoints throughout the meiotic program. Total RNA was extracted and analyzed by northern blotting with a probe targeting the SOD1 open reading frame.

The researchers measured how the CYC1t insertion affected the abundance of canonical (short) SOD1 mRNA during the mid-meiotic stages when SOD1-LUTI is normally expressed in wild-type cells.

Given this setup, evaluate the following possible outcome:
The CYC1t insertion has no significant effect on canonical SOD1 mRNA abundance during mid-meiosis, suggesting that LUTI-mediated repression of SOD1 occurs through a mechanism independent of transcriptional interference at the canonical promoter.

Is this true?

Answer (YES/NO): NO